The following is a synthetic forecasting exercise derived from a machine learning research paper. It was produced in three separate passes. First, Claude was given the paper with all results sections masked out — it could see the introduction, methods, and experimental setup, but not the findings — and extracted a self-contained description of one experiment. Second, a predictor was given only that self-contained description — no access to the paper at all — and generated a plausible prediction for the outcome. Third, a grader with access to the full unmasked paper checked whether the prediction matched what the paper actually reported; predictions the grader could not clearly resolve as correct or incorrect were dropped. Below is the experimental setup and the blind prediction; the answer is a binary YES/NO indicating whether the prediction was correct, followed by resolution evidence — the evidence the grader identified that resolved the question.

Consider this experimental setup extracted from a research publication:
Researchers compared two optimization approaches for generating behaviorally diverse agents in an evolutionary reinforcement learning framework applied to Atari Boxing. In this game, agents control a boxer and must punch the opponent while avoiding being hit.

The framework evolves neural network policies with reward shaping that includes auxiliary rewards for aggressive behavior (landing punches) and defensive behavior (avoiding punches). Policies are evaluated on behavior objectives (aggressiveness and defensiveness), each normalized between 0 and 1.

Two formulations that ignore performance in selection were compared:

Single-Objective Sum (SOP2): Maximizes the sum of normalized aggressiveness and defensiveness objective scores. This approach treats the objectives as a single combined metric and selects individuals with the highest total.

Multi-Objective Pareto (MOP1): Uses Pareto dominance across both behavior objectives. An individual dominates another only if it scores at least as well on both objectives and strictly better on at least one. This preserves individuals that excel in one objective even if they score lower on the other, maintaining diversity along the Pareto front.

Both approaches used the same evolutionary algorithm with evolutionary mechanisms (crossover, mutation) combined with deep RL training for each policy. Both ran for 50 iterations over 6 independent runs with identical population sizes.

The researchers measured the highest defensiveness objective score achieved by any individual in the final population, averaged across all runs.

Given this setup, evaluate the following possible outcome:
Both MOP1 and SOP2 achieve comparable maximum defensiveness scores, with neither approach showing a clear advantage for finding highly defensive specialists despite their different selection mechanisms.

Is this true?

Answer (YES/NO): NO